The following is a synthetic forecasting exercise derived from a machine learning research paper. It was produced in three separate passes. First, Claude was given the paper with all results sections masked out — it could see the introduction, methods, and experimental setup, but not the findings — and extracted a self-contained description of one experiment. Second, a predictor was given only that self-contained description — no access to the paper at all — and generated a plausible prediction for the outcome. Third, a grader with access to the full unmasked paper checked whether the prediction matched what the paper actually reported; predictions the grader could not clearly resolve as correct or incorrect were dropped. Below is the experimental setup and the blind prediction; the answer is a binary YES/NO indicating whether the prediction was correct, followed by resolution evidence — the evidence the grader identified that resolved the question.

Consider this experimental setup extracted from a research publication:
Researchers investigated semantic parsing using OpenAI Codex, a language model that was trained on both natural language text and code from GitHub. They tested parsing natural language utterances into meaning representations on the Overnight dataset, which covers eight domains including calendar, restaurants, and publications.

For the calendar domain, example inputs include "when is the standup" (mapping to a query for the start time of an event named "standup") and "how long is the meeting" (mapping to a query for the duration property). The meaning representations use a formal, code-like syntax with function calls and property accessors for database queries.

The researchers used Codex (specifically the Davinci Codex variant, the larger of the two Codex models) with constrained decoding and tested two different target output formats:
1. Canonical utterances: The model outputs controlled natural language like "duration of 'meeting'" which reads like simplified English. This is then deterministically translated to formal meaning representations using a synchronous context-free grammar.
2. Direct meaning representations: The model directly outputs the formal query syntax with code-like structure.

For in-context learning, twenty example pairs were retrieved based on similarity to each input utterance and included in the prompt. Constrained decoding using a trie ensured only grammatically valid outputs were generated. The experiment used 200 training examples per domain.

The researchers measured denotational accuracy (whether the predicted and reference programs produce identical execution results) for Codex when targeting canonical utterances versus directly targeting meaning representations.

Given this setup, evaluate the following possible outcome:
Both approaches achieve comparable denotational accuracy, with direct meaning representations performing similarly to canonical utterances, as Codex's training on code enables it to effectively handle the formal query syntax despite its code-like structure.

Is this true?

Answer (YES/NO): YES